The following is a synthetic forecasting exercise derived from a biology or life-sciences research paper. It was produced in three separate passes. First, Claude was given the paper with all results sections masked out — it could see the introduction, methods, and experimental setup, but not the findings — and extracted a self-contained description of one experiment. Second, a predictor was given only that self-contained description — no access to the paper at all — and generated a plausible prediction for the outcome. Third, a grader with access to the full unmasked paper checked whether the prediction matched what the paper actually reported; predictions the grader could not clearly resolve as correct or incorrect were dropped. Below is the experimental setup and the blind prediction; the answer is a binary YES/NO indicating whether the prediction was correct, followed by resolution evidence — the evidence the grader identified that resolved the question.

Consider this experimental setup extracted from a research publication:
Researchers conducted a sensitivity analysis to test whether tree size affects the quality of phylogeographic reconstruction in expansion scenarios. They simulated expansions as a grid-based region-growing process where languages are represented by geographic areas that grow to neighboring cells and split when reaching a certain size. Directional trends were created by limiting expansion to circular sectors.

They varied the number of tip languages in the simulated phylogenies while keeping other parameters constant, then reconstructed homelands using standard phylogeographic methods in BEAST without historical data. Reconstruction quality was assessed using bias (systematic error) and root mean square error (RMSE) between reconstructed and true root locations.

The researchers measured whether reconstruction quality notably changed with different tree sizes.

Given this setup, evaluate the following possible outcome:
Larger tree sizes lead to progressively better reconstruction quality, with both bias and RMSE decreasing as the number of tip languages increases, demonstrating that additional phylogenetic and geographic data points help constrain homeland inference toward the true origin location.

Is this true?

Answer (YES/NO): NO